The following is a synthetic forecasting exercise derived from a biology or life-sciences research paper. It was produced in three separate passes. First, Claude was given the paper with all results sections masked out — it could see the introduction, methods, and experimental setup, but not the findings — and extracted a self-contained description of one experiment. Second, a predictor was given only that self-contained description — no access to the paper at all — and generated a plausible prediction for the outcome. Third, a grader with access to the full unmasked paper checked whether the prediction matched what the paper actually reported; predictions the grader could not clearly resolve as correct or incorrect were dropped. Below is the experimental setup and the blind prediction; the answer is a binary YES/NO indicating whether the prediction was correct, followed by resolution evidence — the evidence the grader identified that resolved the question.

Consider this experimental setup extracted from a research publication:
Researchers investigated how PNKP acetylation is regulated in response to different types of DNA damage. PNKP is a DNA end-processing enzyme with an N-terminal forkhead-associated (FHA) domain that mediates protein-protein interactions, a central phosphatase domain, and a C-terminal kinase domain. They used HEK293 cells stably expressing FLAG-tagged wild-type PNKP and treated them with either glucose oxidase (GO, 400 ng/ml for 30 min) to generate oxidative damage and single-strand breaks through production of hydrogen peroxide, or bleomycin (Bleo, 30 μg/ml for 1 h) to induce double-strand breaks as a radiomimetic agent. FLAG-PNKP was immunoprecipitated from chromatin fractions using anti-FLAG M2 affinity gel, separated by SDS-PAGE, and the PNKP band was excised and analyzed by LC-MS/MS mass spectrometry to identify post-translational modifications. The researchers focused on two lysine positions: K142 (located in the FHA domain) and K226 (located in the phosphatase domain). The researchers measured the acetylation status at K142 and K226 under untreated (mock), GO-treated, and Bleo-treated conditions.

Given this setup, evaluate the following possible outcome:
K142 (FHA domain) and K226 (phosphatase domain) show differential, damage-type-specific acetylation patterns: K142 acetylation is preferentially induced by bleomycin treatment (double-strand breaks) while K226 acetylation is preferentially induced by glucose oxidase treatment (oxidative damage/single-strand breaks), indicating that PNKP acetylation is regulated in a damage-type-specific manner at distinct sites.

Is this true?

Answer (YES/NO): NO